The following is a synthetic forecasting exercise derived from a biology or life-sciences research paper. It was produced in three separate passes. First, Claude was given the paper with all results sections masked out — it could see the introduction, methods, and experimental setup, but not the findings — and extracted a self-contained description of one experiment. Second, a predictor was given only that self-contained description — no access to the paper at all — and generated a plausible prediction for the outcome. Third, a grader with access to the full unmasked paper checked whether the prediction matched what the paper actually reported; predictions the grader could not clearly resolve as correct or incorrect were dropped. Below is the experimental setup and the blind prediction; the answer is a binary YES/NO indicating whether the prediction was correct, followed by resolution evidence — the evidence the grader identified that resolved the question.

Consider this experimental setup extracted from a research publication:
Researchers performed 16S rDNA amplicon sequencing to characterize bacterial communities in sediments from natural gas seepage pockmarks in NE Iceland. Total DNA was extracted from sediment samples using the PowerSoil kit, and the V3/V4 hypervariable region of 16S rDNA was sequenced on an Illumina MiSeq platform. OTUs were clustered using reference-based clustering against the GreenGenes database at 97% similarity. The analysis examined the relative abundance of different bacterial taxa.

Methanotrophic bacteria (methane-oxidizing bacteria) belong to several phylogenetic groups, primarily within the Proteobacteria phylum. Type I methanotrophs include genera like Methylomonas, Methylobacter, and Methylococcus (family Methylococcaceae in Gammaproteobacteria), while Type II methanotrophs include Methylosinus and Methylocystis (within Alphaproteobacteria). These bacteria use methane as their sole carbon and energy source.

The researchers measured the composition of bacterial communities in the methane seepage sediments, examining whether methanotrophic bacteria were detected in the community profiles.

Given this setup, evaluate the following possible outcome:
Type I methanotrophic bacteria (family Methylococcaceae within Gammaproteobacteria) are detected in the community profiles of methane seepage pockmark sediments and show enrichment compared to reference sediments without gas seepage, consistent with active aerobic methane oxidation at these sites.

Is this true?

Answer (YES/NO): NO